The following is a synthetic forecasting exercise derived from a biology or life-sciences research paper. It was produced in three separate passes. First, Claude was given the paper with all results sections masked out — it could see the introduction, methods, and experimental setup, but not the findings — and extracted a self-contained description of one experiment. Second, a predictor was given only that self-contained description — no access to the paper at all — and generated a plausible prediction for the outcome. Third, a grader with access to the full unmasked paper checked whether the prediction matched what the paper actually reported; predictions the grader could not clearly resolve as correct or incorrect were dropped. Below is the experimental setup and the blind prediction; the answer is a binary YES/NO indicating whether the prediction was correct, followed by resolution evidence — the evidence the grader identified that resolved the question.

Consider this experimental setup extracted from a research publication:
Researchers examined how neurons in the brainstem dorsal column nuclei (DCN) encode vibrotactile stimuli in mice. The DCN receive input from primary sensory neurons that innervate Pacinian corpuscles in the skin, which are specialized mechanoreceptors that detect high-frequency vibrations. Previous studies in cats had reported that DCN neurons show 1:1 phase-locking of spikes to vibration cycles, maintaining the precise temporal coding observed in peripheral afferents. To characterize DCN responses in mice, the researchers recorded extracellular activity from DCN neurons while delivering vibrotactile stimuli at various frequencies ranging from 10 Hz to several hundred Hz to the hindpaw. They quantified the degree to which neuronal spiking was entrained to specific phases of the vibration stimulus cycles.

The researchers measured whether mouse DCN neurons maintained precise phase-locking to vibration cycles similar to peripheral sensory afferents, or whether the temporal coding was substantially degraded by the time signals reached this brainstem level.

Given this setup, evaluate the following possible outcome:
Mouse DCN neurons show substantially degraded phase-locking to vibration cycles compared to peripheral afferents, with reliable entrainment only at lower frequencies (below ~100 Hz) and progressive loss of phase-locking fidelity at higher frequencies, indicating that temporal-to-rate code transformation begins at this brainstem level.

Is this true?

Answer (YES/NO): NO